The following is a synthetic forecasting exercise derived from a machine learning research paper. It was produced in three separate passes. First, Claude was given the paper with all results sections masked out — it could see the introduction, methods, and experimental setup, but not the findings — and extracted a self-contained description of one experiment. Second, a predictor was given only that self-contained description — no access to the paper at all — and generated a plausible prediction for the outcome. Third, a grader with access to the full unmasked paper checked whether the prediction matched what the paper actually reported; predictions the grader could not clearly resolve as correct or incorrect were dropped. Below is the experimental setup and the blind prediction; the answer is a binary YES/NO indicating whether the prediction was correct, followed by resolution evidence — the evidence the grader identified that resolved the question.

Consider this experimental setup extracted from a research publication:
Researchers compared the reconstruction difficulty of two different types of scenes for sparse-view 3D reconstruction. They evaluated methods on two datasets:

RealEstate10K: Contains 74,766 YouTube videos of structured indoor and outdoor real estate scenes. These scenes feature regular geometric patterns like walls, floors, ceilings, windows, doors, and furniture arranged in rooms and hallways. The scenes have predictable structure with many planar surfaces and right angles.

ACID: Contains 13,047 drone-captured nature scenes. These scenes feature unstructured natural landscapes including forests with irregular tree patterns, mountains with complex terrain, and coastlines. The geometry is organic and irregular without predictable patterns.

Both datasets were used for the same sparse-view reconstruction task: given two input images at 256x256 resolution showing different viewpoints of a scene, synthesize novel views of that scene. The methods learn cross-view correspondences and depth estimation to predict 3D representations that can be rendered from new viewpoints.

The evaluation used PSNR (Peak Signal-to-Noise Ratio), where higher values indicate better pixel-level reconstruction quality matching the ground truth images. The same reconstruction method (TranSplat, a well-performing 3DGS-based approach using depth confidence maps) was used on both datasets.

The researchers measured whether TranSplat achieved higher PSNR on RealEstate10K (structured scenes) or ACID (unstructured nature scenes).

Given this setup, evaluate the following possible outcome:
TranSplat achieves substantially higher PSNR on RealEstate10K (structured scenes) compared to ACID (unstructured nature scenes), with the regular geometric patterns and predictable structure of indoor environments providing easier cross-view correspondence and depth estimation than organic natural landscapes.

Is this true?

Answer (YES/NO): NO